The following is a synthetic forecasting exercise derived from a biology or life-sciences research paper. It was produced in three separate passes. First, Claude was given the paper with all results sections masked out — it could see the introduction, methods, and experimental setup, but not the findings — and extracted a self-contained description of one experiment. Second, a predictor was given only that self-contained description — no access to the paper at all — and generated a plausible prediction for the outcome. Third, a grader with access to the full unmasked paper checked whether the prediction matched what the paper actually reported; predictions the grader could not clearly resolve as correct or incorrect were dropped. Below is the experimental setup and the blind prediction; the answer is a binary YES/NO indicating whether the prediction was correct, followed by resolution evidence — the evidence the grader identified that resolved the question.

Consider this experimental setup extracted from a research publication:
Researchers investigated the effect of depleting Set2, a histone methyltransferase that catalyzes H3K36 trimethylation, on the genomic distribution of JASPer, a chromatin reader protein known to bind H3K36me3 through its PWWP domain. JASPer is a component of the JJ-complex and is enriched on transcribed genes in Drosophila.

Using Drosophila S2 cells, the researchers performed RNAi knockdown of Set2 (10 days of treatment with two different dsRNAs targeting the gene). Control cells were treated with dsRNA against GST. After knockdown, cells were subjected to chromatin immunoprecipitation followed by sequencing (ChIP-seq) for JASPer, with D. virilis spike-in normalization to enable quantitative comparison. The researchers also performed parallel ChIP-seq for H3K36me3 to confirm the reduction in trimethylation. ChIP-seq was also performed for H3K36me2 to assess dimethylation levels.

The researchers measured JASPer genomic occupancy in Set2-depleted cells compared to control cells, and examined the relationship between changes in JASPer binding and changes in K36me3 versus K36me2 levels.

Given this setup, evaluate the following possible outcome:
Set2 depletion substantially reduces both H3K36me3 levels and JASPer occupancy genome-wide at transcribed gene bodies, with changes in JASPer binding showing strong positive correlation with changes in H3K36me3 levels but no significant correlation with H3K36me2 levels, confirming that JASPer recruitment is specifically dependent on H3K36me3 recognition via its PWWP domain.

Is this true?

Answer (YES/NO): NO